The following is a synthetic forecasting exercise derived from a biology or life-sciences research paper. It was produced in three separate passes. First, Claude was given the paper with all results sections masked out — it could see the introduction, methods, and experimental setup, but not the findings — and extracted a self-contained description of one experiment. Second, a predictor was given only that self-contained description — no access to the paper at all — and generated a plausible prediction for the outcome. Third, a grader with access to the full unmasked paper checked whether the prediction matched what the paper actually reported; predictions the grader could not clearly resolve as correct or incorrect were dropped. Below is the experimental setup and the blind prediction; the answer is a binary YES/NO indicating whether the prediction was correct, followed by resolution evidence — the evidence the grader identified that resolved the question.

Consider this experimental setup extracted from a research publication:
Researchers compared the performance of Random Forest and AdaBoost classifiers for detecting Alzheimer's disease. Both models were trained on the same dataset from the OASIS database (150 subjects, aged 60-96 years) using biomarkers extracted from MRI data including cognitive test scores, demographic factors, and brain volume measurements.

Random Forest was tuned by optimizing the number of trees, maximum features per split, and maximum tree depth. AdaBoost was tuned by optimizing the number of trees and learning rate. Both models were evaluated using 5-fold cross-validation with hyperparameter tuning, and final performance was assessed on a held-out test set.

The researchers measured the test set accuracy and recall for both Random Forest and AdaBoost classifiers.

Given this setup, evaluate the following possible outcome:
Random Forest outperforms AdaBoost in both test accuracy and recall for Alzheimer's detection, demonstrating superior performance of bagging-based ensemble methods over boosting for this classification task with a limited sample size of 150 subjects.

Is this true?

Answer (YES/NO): NO